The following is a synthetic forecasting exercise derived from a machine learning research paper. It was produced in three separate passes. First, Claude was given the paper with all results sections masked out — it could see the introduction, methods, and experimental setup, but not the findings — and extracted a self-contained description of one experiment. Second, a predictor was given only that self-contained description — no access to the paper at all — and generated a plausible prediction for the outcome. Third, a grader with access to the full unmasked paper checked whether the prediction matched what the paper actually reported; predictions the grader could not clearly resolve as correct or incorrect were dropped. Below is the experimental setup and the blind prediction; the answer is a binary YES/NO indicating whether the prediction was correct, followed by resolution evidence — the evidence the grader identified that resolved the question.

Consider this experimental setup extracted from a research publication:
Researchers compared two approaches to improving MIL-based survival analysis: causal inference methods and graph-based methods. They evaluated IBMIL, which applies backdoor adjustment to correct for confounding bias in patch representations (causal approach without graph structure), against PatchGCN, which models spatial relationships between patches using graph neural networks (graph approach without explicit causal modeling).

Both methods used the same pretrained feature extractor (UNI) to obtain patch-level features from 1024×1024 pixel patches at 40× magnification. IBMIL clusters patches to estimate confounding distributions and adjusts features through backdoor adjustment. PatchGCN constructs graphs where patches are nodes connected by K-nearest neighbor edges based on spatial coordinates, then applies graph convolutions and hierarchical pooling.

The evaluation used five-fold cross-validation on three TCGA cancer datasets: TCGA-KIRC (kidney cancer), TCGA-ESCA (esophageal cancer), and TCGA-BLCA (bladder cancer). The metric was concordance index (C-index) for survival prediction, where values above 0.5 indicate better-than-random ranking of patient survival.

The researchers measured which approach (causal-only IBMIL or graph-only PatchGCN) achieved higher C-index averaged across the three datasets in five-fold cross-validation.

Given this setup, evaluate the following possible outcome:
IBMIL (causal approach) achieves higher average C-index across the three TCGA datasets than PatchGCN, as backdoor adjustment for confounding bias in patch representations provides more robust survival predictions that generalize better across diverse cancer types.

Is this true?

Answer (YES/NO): NO